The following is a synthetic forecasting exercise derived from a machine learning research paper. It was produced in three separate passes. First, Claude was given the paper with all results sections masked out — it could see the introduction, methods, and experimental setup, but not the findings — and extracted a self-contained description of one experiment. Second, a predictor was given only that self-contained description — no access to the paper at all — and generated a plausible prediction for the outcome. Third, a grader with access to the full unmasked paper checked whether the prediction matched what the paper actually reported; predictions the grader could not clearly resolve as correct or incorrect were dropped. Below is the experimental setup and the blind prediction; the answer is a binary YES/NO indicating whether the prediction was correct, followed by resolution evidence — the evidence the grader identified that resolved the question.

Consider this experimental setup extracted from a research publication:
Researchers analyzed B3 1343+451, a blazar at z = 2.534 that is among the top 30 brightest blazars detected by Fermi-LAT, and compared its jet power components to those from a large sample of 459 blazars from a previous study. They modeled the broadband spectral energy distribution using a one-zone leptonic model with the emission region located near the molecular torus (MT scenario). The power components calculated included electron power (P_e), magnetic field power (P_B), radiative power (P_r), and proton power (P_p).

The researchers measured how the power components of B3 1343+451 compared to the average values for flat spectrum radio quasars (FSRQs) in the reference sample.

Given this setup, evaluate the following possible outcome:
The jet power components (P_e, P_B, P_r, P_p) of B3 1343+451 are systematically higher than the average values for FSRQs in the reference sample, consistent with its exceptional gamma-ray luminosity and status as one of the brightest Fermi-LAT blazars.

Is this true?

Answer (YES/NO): NO